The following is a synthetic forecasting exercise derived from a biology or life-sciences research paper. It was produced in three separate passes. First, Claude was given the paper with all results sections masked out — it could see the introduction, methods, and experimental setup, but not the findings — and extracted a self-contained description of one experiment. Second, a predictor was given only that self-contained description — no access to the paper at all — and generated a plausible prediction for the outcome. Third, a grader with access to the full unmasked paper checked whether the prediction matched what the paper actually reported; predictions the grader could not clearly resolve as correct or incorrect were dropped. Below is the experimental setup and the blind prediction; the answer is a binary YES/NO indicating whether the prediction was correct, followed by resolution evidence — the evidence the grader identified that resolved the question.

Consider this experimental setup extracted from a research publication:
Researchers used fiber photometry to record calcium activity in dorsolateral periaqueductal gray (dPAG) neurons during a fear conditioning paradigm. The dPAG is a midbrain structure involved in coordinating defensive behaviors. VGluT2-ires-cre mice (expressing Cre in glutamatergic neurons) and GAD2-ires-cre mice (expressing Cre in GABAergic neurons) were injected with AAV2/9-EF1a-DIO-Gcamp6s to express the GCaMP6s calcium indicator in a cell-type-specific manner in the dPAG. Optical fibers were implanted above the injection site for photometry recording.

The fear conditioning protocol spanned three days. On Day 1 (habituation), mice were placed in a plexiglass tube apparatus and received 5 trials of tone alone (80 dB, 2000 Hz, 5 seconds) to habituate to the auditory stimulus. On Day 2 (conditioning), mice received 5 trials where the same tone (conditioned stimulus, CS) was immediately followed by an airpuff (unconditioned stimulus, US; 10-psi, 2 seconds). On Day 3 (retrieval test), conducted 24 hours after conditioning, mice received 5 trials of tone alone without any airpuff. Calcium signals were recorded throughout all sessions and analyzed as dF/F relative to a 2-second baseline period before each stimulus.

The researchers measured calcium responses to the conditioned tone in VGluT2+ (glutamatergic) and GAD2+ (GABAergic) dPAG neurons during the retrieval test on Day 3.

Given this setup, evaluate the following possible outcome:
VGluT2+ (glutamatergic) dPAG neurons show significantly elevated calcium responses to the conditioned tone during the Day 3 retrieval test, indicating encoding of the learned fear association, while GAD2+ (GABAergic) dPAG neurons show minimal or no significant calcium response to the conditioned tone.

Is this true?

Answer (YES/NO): YES